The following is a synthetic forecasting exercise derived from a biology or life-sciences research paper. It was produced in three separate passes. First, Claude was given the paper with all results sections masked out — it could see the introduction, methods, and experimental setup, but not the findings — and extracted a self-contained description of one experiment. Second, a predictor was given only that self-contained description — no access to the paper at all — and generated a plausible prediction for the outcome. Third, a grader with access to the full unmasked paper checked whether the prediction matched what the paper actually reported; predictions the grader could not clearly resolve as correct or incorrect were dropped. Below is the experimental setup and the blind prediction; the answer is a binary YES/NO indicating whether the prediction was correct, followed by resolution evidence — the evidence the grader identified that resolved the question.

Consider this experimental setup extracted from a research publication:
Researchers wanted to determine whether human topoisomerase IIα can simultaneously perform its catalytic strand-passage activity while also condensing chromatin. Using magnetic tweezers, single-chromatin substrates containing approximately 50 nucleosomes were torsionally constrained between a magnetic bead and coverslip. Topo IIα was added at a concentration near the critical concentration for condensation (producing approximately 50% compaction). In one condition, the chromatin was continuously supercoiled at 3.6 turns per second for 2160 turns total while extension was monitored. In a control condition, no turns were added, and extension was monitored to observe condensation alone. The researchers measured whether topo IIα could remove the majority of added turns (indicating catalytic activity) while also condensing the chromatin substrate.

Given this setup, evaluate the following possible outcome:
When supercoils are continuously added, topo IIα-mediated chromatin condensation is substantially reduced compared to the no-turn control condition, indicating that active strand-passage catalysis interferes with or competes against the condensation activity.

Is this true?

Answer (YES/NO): NO